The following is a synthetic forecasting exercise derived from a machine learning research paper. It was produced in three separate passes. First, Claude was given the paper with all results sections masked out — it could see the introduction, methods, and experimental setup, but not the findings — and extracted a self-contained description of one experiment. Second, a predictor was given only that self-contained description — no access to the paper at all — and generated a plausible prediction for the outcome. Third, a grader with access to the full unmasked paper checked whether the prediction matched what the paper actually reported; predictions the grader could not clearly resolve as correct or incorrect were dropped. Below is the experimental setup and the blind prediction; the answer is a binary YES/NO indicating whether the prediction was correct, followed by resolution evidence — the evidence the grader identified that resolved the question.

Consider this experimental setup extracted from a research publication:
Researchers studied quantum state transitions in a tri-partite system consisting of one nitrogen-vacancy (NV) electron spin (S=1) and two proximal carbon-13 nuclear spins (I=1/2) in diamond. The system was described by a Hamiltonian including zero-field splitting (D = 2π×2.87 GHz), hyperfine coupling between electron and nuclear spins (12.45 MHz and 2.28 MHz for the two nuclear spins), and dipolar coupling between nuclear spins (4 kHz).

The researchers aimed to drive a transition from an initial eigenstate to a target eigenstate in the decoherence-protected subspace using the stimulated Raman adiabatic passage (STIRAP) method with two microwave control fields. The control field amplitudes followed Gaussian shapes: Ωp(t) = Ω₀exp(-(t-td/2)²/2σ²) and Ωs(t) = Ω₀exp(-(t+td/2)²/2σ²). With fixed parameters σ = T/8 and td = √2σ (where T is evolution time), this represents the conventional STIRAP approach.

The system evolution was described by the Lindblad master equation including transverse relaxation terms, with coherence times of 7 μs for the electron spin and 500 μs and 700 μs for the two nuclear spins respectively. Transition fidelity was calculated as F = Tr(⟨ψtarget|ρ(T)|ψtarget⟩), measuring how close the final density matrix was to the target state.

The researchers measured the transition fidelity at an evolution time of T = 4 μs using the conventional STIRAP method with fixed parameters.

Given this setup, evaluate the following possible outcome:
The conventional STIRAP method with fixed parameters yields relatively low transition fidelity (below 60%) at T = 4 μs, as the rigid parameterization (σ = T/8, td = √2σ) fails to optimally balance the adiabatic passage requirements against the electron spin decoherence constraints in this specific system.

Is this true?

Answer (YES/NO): NO